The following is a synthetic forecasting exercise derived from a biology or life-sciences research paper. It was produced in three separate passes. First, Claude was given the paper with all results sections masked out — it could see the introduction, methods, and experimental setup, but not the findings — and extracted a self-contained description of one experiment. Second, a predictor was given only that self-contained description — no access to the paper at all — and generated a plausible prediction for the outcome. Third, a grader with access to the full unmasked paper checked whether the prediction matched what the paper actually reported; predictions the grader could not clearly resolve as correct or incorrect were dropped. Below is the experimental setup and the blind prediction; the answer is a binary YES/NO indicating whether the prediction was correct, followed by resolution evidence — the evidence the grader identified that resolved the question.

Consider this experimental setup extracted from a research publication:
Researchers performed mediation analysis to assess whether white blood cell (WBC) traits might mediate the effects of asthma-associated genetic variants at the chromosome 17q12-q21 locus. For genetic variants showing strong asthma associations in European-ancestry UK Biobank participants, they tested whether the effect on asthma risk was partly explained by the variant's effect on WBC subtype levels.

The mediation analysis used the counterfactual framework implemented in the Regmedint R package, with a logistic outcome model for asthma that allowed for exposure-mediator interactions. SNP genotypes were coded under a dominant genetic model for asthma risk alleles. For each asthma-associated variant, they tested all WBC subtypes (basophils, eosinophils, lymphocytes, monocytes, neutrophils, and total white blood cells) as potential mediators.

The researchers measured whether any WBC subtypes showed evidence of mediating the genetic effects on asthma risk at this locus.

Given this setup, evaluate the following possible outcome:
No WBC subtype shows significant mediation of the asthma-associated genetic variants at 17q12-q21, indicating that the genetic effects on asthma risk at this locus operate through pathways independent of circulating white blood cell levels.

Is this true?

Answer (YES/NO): NO